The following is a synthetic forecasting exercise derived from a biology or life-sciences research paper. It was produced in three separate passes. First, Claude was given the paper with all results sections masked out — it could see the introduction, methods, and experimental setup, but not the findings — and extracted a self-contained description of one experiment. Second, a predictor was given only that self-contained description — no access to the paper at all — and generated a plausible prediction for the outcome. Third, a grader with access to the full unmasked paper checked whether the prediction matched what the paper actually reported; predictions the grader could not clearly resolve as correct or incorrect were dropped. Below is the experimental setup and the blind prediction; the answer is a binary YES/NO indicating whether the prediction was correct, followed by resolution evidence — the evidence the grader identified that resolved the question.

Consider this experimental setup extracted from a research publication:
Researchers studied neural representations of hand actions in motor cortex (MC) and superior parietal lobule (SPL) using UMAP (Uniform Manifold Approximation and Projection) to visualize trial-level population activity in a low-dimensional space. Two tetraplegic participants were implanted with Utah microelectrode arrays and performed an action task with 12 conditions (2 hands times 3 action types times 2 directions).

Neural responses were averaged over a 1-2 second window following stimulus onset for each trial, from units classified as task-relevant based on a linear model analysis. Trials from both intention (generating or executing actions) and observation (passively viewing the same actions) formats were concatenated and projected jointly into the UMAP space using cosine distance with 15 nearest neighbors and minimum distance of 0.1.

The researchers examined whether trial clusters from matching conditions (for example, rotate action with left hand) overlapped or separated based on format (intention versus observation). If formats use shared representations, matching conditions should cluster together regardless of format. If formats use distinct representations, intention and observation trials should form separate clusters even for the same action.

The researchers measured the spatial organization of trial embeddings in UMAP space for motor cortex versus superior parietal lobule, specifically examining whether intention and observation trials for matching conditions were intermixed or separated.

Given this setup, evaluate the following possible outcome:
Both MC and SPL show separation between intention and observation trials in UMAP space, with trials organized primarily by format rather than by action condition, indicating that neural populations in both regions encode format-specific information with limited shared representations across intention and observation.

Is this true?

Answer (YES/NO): NO